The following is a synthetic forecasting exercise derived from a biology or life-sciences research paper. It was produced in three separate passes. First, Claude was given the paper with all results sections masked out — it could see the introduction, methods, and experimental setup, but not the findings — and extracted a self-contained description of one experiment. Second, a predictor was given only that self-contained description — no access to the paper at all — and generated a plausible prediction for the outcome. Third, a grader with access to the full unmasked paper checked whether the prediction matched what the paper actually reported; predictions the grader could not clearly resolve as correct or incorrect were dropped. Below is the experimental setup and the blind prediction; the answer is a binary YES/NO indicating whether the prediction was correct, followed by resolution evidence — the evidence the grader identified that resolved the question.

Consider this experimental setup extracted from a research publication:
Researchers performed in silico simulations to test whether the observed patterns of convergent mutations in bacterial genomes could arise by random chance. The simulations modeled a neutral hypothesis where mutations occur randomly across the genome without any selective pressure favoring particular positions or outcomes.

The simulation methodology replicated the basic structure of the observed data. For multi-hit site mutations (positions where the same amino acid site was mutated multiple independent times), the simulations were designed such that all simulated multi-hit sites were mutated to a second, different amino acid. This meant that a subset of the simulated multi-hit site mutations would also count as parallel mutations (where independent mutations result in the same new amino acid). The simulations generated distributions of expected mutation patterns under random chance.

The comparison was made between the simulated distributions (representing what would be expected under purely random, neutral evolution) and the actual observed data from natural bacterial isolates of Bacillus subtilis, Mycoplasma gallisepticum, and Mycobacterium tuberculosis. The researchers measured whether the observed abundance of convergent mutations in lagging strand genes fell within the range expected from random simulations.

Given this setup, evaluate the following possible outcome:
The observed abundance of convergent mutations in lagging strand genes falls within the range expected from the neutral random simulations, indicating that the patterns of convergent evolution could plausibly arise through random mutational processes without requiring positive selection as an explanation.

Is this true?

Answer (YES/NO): NO